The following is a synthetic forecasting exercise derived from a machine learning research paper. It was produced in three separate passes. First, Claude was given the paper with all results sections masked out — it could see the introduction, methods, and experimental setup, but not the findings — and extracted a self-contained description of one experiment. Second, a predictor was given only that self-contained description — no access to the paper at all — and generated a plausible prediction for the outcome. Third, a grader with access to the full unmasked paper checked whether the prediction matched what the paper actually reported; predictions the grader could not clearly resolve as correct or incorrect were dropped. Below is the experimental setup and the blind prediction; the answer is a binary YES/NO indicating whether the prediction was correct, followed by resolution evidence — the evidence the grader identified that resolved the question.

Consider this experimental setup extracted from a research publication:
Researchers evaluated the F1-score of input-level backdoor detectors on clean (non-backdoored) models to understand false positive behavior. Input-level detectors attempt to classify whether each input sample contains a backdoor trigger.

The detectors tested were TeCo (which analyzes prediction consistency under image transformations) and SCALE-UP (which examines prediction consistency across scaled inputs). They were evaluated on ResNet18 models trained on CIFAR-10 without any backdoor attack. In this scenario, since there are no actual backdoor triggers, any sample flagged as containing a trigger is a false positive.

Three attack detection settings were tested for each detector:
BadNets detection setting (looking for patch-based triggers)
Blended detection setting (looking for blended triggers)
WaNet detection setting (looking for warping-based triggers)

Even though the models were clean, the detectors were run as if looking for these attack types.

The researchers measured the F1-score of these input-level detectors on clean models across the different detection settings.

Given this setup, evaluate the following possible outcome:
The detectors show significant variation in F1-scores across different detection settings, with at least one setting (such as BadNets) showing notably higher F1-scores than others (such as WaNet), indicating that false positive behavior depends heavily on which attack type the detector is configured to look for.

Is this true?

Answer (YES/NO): NO